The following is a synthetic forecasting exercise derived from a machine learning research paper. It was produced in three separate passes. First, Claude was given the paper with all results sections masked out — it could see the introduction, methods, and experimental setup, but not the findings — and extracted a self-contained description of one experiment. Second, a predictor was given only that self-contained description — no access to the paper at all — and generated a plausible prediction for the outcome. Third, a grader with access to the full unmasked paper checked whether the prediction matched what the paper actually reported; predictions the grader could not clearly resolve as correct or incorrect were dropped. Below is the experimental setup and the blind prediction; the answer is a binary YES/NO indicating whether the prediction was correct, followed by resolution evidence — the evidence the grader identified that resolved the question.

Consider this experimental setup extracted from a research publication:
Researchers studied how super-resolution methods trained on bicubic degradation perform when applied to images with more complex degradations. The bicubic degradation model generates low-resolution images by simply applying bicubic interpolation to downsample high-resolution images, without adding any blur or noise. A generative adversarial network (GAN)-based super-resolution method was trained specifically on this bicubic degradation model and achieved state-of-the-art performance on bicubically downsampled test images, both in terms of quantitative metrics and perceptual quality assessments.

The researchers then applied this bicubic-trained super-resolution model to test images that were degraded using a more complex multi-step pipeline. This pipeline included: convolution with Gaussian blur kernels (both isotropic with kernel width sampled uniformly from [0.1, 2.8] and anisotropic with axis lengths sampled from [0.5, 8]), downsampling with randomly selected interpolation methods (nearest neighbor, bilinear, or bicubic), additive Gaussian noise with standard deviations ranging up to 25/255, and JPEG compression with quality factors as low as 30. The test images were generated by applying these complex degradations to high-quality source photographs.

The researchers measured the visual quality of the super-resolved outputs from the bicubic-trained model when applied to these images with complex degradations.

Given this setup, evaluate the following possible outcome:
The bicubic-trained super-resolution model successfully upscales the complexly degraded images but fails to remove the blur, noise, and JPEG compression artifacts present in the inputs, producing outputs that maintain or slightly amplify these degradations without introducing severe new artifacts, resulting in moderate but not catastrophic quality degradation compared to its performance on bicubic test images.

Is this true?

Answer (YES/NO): NO